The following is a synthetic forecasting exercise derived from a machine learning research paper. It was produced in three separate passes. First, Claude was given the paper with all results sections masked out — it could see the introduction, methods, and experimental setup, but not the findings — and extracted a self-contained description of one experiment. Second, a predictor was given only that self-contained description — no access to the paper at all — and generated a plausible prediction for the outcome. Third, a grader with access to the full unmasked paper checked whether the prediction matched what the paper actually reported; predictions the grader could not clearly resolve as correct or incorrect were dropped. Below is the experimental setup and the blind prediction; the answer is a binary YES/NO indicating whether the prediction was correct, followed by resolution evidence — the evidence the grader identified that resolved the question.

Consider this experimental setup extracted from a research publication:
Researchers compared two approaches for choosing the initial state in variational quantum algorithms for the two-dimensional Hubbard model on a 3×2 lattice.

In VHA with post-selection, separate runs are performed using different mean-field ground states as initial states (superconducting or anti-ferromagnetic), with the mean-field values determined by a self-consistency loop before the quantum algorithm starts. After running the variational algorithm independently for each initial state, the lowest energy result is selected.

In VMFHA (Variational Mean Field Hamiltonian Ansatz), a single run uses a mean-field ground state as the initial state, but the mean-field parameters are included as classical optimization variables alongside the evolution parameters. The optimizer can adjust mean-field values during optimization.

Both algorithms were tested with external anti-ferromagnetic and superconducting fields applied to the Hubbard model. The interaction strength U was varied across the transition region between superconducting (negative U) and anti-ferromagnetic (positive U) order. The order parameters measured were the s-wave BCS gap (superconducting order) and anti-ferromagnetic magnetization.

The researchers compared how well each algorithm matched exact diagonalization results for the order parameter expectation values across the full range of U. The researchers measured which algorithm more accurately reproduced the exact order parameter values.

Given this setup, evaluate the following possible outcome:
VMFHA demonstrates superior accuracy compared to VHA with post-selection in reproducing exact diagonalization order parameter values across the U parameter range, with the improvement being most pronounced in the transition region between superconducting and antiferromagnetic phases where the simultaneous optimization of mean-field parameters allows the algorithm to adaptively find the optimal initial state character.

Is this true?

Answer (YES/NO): YES